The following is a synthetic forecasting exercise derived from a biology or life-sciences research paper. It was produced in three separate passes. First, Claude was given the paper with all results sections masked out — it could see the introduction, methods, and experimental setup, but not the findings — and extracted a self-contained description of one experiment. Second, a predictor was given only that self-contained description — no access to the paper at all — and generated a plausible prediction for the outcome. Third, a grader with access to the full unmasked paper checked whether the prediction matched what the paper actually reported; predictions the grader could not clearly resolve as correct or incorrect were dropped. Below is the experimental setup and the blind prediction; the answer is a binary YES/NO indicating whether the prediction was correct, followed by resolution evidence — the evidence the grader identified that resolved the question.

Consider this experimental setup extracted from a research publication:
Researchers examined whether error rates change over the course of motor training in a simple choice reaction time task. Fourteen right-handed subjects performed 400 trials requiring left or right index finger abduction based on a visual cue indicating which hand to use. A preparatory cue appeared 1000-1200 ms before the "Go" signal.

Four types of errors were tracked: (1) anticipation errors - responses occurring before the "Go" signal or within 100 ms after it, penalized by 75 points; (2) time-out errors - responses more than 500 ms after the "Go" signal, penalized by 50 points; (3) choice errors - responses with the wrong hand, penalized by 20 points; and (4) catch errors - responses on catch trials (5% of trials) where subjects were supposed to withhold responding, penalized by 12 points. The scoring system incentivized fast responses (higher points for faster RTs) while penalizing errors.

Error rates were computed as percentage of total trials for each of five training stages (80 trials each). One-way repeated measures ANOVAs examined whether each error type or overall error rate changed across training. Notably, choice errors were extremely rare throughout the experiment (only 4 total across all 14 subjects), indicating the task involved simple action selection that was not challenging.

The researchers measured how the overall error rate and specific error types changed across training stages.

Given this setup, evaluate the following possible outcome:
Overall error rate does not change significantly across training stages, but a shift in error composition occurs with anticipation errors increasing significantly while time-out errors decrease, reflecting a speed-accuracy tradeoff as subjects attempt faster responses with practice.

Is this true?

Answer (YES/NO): NO